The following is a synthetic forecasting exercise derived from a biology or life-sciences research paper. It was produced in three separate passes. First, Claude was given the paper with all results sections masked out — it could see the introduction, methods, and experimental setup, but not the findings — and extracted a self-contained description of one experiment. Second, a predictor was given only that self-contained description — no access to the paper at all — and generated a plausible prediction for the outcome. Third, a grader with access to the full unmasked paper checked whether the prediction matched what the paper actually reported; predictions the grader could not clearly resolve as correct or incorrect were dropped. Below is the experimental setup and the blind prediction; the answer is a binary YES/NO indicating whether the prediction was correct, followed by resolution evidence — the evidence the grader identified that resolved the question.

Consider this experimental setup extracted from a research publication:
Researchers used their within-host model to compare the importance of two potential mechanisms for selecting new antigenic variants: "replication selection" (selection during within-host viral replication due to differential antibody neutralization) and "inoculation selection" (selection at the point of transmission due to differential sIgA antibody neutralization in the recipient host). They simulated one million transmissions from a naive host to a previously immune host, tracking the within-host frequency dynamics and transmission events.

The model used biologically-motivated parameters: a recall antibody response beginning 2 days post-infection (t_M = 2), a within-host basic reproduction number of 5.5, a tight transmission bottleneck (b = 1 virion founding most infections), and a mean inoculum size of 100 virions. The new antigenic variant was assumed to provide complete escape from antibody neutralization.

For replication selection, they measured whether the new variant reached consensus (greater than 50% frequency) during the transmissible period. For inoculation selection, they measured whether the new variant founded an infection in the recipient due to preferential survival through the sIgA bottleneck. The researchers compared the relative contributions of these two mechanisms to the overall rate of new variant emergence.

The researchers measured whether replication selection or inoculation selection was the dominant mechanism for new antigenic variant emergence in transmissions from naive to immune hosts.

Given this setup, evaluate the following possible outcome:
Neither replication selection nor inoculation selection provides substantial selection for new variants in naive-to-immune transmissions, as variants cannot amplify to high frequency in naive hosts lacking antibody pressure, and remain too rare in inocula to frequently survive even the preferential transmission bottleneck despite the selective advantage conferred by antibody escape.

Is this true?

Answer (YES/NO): NO